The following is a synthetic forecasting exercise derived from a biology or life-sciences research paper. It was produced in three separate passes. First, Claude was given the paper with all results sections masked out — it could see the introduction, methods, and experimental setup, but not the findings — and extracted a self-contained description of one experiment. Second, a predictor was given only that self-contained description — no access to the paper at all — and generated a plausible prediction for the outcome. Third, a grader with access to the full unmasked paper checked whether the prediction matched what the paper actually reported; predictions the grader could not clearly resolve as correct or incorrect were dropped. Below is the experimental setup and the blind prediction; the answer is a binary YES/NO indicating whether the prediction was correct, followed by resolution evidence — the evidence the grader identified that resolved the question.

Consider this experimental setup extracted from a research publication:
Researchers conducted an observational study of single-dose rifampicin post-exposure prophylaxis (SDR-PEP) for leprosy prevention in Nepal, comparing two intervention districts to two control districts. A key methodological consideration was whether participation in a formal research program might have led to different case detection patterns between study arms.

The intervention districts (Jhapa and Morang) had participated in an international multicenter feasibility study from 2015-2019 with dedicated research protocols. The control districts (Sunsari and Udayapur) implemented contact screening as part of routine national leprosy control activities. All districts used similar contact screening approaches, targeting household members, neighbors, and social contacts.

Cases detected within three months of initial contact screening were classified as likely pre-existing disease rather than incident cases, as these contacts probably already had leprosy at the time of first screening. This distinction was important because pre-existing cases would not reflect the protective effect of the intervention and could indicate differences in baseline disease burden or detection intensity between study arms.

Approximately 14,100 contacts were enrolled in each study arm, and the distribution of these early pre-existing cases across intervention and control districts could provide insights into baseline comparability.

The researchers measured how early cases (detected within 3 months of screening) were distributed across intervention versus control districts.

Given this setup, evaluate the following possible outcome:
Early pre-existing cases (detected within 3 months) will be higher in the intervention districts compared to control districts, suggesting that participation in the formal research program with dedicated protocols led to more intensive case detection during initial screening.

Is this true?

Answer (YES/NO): NO